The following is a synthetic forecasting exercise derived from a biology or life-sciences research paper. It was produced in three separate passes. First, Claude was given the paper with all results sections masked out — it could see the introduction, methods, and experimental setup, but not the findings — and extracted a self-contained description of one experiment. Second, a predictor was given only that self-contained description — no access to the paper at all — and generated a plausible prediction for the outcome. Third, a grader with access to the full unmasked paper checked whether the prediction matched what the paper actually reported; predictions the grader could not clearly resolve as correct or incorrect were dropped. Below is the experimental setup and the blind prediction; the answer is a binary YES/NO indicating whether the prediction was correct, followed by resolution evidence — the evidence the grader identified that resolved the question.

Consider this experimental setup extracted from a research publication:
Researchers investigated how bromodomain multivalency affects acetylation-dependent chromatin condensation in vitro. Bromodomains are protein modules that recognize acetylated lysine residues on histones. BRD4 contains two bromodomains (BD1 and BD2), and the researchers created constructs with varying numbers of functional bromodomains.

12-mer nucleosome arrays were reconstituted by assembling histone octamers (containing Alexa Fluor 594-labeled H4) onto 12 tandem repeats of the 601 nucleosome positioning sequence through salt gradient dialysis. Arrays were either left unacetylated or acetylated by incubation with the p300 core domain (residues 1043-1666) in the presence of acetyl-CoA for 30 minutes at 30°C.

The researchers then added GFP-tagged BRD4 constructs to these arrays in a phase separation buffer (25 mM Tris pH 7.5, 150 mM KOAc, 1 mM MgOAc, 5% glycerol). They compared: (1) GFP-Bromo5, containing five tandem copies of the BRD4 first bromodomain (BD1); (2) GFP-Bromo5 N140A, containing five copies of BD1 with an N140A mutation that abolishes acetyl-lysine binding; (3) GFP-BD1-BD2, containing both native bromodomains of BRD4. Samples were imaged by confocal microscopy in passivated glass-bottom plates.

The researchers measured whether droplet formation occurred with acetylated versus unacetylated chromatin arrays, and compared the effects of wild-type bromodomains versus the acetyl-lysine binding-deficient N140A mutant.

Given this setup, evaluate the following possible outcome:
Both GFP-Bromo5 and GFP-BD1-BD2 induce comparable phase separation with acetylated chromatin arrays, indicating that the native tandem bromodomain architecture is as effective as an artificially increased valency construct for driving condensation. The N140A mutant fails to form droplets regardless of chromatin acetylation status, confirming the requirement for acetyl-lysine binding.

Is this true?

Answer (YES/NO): NO